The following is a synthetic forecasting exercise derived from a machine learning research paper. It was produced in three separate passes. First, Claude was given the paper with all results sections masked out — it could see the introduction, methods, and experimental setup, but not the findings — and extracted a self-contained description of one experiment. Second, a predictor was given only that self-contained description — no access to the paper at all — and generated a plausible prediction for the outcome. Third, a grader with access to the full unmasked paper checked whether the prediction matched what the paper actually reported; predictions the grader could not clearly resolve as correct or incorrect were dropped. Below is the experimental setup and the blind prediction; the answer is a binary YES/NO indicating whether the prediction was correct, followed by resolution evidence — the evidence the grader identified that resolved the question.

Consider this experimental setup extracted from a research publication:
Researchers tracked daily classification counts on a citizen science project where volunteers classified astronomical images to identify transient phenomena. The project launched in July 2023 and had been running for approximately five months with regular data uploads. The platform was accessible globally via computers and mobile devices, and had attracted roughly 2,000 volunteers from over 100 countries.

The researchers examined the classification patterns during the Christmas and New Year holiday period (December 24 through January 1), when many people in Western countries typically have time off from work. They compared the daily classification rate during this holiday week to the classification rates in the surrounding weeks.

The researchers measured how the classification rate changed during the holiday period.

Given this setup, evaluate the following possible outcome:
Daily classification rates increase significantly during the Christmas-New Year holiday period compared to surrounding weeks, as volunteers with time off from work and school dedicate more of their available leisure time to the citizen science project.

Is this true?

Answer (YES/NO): YES